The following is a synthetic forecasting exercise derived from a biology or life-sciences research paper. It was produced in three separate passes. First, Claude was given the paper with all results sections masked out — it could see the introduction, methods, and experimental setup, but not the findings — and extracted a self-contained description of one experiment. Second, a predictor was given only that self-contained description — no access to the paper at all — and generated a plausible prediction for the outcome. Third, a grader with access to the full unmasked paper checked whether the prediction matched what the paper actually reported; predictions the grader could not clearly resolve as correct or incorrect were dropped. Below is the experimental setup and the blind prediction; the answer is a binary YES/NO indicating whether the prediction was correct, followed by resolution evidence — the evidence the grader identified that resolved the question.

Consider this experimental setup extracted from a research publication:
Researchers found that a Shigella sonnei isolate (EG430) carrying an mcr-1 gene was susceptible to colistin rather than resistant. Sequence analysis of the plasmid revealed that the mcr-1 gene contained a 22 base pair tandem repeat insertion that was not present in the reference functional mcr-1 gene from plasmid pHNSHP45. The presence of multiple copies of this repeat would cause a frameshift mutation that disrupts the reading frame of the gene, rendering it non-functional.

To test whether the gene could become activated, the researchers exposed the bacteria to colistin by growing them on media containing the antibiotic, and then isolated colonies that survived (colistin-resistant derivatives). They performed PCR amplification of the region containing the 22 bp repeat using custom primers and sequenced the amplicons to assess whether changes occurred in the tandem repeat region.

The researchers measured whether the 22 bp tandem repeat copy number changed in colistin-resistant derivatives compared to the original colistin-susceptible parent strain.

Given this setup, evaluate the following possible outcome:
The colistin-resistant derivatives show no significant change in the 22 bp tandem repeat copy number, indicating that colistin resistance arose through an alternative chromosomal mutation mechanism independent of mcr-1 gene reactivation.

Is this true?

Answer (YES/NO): NO